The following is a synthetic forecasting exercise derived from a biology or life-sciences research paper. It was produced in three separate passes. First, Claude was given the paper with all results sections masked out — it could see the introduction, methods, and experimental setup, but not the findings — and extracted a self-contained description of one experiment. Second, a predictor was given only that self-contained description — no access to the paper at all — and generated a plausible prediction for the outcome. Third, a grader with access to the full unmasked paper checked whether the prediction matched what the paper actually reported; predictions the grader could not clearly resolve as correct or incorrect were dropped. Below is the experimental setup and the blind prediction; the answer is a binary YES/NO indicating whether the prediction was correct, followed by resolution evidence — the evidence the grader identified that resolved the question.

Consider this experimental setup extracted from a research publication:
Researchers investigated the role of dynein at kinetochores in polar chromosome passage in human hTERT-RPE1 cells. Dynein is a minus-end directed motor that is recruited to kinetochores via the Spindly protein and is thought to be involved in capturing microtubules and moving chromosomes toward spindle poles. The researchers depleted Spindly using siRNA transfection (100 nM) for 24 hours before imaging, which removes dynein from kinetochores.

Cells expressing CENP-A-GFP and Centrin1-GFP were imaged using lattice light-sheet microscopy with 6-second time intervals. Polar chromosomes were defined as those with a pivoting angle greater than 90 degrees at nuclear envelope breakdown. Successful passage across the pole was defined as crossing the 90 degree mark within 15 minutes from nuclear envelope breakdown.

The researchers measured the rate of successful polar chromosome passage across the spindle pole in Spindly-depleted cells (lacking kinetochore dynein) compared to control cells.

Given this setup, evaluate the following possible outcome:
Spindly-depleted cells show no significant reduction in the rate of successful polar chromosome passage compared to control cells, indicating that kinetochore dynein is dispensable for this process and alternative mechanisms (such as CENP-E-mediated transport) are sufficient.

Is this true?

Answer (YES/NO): NO